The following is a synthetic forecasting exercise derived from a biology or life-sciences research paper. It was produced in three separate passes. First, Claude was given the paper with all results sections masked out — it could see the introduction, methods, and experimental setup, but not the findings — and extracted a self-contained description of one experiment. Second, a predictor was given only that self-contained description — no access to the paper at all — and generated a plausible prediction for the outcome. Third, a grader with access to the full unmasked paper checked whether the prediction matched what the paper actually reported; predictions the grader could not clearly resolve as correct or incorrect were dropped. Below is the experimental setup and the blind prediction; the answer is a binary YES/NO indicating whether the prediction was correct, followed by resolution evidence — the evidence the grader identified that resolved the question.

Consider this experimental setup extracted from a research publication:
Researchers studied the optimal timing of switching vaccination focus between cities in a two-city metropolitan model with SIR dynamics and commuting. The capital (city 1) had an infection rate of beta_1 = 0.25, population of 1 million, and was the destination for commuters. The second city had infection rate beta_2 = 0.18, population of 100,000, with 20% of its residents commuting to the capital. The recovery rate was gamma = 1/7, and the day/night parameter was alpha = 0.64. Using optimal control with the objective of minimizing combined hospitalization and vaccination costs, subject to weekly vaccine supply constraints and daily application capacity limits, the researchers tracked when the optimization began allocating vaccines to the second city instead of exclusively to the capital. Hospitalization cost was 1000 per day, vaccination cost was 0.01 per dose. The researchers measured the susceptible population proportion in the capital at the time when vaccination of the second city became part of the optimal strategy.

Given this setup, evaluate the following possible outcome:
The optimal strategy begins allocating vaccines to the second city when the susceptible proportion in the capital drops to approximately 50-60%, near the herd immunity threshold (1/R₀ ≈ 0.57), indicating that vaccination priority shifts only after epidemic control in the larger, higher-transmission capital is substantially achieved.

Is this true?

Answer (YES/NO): YES